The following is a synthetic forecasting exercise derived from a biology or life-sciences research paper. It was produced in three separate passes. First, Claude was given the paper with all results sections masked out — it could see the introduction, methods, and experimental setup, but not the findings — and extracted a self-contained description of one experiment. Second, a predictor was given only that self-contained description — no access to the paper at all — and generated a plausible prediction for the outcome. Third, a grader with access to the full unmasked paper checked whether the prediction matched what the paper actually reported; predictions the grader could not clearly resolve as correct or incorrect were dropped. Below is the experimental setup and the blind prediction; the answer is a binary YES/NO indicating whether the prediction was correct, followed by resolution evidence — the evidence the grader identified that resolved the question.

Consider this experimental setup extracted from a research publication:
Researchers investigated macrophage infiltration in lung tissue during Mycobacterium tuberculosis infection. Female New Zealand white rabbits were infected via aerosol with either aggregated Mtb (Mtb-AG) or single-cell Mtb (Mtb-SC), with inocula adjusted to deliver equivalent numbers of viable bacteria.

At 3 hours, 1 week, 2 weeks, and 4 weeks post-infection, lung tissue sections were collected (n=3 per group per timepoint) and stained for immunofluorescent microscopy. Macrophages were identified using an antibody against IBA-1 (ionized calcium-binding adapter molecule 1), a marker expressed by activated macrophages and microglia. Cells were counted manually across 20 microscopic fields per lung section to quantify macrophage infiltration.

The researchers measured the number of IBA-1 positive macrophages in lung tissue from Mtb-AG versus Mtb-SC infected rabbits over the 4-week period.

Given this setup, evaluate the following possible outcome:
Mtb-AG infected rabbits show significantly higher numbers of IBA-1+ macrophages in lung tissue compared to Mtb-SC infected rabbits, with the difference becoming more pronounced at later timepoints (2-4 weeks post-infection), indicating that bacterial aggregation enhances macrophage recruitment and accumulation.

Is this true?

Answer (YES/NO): YES